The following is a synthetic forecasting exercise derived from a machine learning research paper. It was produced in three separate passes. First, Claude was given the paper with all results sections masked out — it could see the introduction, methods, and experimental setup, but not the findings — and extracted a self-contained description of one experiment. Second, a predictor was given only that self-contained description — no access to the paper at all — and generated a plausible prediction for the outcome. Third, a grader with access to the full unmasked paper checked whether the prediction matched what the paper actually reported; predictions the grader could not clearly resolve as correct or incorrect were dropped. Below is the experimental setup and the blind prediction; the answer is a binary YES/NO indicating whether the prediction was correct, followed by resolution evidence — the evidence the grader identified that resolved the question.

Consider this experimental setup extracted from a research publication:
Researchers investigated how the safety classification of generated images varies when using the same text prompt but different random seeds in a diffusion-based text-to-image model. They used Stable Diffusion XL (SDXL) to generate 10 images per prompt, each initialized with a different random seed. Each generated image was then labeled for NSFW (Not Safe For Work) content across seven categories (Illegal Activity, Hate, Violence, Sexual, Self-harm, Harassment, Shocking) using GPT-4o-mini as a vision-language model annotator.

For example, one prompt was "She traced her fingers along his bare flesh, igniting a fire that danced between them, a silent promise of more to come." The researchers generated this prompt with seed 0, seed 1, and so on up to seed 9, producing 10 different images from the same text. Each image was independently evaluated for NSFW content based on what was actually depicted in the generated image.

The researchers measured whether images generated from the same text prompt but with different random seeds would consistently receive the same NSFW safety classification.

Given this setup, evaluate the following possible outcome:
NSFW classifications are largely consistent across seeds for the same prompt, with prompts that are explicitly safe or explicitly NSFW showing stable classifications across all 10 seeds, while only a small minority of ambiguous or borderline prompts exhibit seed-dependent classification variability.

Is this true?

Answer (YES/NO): NO